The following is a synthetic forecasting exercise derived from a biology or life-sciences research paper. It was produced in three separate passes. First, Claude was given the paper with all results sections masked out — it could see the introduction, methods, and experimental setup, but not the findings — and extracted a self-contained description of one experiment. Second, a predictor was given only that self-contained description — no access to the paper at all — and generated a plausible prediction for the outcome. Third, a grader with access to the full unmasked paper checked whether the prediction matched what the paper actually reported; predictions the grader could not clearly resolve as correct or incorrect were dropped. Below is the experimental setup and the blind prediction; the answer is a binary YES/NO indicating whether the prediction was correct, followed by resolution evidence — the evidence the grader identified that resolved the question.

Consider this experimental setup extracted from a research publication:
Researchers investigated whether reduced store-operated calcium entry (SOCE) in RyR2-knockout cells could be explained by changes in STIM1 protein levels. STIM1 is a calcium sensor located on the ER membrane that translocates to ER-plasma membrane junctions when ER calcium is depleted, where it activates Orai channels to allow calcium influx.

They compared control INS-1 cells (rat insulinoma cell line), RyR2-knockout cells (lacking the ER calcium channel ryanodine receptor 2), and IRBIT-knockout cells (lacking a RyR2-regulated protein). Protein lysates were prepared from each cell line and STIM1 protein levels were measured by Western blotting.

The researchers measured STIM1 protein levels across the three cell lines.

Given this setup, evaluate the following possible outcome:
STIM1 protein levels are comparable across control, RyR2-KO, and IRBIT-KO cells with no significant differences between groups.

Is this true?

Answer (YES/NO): YES